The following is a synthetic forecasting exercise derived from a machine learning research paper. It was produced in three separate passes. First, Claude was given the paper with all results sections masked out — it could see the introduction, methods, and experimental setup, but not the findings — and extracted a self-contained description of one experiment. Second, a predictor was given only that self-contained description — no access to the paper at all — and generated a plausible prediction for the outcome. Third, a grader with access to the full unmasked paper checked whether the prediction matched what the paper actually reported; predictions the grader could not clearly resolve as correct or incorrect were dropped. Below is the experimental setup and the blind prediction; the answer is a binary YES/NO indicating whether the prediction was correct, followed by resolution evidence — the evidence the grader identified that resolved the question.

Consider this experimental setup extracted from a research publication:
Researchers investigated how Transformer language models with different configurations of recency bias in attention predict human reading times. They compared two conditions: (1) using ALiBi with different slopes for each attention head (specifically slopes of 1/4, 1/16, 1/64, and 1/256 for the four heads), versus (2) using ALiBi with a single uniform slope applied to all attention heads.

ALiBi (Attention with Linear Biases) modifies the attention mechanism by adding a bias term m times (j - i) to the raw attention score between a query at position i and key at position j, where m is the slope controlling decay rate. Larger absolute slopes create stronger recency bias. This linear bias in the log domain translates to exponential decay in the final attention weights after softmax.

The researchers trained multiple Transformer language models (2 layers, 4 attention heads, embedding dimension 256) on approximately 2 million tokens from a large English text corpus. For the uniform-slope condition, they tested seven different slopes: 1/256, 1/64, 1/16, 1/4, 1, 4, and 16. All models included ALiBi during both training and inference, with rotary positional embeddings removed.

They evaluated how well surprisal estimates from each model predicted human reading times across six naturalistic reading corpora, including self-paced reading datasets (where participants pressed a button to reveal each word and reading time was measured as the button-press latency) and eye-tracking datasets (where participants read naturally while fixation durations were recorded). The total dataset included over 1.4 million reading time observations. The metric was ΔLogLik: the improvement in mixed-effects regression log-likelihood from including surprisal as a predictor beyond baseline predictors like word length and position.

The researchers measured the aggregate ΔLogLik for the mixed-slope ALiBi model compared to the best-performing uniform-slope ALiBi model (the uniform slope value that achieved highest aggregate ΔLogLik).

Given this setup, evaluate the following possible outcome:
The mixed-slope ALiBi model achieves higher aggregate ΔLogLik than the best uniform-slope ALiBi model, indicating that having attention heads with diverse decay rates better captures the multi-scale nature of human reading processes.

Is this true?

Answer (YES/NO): YES